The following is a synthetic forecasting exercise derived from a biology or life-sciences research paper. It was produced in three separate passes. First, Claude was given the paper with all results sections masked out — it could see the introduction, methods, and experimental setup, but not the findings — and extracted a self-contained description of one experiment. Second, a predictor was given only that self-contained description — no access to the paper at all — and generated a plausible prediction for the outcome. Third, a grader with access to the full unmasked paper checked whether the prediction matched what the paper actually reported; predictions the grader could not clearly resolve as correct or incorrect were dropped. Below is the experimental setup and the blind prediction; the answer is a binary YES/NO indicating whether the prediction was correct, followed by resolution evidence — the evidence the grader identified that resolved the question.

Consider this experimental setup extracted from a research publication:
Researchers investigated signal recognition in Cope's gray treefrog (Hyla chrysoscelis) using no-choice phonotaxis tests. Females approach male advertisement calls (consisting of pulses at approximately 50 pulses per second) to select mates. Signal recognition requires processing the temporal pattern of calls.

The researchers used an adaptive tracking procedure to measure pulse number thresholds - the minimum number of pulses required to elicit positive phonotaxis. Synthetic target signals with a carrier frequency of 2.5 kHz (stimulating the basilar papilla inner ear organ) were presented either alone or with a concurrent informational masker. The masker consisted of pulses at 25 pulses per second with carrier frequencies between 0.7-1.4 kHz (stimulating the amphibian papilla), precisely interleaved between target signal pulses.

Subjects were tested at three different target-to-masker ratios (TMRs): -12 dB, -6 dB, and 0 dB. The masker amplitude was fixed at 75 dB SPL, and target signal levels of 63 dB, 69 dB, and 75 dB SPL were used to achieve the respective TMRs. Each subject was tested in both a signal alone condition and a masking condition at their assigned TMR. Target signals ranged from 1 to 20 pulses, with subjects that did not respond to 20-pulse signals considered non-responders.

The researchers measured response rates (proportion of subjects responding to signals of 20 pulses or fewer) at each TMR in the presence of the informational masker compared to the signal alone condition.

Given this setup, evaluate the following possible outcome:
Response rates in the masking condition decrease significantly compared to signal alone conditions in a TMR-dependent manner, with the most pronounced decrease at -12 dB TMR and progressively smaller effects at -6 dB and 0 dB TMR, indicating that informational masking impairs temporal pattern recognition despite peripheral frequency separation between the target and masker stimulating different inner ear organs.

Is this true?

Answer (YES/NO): NO